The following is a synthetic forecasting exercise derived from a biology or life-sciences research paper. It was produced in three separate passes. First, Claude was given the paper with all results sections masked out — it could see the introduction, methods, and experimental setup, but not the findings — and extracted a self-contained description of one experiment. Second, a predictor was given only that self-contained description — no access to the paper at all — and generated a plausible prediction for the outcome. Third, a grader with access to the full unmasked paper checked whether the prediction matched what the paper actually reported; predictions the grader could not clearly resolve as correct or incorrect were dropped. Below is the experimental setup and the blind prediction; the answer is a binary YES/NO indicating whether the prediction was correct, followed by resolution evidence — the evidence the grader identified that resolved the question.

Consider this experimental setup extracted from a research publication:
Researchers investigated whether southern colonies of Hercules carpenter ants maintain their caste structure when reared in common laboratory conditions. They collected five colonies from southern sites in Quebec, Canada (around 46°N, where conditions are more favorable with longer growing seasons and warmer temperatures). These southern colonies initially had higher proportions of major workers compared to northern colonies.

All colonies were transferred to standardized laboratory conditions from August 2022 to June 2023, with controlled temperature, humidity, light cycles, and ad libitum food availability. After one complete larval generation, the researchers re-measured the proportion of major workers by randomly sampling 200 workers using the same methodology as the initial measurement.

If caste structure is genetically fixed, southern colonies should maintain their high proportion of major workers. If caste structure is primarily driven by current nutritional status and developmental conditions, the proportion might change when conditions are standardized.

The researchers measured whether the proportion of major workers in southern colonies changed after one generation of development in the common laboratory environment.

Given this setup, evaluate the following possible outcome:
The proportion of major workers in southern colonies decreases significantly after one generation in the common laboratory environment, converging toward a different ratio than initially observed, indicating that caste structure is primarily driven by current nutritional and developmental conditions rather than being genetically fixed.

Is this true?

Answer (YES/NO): NO